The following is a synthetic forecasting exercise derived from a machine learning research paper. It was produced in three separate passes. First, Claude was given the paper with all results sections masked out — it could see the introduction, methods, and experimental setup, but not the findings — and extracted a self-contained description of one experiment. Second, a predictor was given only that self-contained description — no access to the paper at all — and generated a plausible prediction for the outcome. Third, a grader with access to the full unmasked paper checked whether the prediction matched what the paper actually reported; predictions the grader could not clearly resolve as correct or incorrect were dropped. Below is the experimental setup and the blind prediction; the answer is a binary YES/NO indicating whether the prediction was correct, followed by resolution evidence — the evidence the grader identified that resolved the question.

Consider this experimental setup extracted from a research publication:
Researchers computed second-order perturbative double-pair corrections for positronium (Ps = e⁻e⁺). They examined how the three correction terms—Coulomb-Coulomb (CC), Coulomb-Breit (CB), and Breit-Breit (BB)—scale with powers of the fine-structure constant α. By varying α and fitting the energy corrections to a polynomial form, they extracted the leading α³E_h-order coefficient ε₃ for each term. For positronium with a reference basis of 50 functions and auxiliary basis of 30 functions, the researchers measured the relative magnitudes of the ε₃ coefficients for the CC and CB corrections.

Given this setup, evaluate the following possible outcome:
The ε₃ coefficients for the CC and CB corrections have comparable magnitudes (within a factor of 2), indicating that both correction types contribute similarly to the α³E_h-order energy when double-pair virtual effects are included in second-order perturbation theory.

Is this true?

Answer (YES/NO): NO